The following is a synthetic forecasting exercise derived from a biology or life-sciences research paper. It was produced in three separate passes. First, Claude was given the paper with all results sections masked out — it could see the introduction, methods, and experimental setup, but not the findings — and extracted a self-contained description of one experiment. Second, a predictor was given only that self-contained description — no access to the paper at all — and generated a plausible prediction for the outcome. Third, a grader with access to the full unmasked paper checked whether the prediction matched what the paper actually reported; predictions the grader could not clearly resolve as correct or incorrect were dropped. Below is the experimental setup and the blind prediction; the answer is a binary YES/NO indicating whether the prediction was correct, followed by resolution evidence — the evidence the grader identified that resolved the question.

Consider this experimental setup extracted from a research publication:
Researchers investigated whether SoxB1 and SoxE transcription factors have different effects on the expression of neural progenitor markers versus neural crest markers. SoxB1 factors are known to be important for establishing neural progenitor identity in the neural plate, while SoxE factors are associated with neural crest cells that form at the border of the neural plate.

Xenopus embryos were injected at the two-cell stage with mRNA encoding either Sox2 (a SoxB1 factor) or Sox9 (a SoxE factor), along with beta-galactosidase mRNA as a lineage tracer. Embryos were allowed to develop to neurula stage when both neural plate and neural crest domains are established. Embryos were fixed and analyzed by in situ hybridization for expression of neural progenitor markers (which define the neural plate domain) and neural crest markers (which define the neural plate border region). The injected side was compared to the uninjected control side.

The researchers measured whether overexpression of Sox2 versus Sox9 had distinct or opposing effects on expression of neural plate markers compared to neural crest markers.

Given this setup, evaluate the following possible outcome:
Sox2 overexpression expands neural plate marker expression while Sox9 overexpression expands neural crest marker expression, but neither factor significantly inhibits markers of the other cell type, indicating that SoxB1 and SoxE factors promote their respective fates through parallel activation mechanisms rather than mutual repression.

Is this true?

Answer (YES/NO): NO